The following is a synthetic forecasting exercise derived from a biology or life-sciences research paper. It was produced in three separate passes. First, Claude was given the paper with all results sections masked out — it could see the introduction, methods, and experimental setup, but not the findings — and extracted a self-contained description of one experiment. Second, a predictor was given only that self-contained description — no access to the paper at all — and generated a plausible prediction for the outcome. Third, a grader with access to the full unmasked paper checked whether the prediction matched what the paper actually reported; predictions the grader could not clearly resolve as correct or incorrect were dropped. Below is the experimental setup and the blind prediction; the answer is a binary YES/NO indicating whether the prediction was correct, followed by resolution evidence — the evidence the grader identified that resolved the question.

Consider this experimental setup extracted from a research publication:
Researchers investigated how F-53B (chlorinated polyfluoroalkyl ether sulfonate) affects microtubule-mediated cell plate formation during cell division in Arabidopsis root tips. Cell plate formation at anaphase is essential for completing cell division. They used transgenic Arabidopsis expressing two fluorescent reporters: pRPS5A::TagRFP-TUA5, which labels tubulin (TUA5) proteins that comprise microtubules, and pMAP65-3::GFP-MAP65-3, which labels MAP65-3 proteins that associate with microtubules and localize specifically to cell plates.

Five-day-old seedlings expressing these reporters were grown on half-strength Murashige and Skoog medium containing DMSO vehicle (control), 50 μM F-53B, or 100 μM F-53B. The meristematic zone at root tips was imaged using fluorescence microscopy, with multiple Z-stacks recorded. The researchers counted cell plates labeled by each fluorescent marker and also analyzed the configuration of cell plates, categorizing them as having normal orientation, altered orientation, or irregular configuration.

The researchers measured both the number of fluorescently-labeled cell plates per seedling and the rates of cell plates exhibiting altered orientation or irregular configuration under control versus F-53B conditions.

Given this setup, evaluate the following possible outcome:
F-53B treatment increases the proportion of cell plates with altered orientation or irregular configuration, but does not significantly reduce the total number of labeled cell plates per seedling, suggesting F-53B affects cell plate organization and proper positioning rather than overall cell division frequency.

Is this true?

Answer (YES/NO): NO